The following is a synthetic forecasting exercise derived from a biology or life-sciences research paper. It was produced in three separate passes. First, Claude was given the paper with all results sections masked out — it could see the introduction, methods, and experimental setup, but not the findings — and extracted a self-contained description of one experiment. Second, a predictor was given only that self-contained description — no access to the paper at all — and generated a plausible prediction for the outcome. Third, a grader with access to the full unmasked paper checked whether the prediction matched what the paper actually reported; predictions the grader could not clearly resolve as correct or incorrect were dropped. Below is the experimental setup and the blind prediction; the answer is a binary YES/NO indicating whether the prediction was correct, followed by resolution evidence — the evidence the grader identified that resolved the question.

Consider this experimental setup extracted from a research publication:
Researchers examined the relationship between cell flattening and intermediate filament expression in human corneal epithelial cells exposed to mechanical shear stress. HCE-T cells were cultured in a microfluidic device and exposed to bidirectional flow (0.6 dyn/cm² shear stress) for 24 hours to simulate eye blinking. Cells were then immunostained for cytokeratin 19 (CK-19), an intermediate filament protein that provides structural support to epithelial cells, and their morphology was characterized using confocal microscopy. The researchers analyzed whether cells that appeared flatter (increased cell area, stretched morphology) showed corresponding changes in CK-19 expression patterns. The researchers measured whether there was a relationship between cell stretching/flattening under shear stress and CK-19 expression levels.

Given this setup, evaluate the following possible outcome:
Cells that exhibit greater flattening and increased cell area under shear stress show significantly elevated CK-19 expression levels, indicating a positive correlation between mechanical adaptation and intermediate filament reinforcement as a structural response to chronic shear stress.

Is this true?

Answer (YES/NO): YES